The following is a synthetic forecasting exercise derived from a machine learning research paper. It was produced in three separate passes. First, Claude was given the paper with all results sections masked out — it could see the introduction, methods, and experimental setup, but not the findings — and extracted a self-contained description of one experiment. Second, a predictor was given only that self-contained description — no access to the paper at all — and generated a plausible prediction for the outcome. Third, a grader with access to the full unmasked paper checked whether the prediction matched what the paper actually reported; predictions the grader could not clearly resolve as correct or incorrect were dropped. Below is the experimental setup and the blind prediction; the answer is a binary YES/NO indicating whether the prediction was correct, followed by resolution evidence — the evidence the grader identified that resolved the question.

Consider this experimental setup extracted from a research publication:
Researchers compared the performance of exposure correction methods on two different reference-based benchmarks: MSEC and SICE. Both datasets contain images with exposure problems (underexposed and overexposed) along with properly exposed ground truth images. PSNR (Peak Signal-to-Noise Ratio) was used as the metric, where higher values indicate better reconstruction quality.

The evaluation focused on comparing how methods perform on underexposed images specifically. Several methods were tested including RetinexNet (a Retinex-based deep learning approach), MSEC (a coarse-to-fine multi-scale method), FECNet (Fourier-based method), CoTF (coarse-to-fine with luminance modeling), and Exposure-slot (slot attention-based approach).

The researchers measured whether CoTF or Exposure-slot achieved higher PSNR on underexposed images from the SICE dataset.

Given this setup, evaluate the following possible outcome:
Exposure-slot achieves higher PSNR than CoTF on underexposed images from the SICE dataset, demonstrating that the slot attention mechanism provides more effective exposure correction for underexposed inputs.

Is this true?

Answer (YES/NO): YES